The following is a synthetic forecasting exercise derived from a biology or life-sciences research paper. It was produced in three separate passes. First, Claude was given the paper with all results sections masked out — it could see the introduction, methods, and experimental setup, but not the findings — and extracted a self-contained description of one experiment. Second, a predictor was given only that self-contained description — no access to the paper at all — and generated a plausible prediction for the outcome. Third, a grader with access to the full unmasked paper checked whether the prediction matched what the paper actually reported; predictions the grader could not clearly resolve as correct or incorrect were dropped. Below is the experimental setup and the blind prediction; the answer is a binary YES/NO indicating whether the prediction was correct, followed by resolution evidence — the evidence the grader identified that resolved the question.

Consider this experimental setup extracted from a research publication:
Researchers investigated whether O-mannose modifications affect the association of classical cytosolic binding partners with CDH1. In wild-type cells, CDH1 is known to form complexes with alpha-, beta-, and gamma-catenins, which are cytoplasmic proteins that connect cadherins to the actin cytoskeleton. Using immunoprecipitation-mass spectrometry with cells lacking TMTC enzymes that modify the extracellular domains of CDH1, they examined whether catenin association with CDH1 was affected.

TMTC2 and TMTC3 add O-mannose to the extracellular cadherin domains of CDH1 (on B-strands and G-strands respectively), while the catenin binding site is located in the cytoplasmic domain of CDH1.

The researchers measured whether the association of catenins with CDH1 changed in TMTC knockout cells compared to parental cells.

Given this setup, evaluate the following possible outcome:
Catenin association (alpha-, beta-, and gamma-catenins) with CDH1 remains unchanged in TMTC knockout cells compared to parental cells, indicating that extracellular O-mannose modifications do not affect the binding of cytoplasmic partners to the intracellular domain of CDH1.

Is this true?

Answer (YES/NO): NO